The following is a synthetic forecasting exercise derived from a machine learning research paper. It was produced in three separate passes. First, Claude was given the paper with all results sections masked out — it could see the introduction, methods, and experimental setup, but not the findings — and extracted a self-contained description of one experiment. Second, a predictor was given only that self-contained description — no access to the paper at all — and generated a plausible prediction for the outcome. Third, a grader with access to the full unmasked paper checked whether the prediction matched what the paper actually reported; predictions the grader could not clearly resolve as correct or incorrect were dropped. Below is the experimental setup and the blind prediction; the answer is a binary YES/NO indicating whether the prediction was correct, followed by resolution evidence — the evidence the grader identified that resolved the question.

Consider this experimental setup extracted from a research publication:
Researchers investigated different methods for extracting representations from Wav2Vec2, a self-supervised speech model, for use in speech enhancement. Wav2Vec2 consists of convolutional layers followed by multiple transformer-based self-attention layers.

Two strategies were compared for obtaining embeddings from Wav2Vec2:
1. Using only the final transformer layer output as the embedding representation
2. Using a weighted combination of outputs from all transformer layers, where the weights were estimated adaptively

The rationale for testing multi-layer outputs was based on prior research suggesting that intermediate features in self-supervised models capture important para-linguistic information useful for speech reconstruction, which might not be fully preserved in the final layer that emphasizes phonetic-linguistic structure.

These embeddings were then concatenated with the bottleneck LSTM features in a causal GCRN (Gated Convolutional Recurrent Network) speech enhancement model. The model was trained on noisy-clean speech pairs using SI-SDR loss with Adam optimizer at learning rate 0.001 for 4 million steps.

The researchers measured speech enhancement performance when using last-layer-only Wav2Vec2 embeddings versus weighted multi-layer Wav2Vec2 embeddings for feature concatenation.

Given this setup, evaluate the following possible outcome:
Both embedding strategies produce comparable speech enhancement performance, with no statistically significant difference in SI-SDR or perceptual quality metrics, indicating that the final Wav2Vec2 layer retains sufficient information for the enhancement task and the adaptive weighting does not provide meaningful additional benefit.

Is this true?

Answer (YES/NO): NO